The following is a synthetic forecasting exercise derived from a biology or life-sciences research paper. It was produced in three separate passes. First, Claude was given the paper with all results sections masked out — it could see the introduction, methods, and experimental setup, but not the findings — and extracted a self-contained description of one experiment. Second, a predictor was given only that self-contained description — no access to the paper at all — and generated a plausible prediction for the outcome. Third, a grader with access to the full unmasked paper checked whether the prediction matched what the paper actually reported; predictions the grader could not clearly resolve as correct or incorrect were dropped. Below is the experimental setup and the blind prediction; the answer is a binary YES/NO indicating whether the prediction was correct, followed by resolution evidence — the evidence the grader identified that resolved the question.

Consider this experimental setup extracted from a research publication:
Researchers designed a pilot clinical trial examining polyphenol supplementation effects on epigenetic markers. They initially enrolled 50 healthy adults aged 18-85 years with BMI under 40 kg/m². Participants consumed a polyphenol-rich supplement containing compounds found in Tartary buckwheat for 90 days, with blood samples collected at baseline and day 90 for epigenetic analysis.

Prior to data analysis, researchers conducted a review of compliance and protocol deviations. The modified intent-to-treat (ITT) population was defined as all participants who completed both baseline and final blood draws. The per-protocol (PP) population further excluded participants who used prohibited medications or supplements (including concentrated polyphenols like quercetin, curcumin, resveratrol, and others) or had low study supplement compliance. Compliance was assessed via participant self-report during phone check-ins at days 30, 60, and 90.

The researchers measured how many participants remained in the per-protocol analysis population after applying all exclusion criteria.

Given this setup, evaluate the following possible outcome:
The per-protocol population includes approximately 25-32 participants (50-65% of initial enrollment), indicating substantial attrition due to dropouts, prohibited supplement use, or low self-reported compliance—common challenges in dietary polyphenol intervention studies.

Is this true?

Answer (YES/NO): NO